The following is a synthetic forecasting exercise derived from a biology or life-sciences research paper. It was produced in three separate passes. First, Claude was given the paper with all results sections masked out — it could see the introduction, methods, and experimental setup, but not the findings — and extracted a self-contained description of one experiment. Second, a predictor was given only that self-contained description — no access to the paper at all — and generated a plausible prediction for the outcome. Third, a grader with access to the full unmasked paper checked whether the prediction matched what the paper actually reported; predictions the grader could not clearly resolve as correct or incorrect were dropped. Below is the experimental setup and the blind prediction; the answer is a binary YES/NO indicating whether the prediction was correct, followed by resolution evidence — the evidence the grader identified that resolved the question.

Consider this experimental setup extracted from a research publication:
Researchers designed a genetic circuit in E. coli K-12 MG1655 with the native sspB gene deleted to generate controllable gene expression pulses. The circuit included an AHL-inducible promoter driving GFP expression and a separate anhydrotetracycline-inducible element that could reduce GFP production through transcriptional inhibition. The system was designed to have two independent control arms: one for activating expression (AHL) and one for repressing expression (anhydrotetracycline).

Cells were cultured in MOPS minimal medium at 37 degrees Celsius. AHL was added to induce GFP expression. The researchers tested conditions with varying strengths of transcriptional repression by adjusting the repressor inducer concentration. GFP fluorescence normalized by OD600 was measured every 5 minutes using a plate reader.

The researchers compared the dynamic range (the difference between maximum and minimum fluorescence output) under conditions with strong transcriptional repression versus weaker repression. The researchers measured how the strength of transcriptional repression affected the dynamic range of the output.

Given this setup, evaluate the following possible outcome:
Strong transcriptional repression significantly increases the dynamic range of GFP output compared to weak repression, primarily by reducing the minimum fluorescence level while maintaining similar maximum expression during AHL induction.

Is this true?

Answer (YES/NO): NO